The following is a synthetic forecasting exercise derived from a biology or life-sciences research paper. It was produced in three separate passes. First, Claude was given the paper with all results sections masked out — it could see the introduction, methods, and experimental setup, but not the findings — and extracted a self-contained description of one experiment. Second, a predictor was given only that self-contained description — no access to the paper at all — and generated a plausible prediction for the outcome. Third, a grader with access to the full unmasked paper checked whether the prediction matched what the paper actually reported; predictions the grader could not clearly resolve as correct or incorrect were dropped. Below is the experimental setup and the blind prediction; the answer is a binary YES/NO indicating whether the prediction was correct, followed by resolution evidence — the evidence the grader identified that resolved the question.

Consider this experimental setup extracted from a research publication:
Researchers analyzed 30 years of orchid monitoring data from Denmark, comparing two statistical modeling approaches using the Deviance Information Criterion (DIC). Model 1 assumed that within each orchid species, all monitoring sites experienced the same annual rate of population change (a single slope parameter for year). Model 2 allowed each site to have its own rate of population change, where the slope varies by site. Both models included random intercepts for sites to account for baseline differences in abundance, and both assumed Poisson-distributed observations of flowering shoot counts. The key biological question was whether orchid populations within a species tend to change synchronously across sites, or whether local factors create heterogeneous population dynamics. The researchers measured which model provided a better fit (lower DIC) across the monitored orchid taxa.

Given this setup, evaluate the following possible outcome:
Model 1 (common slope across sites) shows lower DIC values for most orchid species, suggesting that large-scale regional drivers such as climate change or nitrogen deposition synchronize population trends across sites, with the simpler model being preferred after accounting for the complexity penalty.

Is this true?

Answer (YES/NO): NO